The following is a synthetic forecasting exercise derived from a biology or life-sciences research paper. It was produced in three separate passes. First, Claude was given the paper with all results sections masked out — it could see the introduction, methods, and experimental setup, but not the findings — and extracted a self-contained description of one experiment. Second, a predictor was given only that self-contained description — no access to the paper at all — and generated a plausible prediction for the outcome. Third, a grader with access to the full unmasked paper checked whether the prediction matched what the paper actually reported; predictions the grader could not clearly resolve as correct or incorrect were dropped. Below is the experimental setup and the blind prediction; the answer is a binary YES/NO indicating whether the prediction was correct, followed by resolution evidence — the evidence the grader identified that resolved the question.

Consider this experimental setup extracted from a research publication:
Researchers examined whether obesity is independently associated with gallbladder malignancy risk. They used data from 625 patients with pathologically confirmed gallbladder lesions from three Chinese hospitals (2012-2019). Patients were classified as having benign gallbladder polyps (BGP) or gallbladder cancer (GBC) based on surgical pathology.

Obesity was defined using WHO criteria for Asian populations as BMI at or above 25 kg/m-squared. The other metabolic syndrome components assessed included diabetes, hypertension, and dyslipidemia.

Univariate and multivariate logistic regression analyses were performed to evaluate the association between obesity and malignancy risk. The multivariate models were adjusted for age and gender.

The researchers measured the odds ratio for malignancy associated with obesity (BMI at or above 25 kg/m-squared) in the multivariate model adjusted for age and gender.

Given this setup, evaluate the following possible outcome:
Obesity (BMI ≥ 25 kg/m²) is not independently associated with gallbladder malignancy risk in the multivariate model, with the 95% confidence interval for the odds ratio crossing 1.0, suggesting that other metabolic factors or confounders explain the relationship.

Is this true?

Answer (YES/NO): YES